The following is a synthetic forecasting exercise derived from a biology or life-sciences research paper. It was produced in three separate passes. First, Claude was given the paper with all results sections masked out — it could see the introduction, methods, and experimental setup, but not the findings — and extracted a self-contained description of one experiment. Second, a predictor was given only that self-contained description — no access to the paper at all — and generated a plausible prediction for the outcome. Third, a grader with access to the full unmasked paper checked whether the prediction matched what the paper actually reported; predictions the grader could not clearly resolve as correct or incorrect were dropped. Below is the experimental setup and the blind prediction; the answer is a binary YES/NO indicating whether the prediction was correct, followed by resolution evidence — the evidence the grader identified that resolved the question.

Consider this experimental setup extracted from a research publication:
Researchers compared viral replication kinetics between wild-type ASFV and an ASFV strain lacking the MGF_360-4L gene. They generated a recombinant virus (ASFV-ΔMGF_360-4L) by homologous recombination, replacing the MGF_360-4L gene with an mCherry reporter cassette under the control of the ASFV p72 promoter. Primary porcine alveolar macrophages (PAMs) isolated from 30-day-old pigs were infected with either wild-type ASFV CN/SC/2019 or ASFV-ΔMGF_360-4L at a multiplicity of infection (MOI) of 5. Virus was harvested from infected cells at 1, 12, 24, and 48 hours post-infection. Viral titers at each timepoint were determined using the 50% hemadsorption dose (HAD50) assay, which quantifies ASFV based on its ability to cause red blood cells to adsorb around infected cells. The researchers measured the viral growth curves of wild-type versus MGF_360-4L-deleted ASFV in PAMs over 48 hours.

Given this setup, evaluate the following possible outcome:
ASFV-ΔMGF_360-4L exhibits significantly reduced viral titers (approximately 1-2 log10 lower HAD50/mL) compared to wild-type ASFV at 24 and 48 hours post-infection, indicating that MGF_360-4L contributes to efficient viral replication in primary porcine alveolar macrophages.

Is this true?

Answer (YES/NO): NO